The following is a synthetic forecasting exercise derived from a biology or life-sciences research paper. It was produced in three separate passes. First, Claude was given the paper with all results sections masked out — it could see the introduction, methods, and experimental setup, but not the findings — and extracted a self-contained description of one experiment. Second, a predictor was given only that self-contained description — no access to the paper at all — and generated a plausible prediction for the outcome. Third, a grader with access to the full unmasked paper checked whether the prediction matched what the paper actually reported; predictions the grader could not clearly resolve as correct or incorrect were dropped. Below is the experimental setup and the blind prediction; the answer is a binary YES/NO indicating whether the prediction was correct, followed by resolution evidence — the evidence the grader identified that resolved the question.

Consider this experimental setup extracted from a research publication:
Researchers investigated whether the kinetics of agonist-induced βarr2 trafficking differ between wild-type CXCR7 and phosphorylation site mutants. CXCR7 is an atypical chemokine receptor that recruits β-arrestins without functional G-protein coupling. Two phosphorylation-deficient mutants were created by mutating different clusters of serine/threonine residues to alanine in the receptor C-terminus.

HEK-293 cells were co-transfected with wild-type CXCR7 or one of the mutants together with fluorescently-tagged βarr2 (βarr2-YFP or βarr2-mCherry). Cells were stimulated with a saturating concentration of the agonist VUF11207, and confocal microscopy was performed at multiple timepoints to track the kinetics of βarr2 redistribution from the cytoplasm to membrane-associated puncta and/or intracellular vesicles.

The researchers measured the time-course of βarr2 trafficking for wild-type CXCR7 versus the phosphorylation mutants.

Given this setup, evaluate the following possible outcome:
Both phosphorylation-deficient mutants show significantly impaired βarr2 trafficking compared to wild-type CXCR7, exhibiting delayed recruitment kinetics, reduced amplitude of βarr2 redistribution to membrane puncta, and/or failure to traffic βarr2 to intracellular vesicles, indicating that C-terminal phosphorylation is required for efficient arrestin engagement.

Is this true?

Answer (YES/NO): NO